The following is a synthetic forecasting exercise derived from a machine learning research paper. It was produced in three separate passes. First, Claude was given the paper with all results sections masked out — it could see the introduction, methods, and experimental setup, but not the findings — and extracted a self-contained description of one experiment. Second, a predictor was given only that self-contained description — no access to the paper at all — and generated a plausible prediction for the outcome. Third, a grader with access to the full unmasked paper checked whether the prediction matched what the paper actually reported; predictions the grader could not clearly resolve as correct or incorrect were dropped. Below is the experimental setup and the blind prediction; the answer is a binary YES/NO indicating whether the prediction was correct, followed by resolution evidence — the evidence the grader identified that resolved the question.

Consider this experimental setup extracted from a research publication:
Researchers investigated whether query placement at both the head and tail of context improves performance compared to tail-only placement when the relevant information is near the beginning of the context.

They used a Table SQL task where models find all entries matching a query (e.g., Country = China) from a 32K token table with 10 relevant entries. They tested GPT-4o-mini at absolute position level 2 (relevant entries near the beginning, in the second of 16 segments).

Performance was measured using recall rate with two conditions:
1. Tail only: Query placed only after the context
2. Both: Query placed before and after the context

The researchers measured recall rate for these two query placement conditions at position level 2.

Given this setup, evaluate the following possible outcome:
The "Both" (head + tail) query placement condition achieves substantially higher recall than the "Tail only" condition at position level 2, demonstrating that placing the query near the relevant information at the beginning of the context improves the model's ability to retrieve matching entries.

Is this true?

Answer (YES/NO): YES